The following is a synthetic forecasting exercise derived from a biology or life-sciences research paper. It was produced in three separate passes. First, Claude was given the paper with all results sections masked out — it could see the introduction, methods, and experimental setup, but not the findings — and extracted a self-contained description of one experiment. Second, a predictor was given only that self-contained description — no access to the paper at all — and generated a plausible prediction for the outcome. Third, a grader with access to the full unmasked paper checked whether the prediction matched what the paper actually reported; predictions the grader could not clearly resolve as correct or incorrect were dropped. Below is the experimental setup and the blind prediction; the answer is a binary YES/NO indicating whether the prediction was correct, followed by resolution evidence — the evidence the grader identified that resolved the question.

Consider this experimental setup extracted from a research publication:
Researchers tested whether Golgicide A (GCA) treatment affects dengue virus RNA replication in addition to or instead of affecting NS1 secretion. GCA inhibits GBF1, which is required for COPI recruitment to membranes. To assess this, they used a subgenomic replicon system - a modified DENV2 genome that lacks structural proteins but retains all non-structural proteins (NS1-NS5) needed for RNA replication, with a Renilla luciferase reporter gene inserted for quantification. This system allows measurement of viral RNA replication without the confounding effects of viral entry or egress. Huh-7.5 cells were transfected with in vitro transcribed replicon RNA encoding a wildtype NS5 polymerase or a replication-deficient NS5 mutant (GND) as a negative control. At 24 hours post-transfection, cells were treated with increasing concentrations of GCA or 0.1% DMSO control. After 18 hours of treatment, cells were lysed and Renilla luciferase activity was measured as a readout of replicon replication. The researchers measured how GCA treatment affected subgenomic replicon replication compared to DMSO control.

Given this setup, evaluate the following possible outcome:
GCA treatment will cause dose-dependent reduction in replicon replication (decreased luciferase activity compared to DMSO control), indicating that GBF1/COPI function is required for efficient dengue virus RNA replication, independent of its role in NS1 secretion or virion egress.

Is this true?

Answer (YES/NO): NO